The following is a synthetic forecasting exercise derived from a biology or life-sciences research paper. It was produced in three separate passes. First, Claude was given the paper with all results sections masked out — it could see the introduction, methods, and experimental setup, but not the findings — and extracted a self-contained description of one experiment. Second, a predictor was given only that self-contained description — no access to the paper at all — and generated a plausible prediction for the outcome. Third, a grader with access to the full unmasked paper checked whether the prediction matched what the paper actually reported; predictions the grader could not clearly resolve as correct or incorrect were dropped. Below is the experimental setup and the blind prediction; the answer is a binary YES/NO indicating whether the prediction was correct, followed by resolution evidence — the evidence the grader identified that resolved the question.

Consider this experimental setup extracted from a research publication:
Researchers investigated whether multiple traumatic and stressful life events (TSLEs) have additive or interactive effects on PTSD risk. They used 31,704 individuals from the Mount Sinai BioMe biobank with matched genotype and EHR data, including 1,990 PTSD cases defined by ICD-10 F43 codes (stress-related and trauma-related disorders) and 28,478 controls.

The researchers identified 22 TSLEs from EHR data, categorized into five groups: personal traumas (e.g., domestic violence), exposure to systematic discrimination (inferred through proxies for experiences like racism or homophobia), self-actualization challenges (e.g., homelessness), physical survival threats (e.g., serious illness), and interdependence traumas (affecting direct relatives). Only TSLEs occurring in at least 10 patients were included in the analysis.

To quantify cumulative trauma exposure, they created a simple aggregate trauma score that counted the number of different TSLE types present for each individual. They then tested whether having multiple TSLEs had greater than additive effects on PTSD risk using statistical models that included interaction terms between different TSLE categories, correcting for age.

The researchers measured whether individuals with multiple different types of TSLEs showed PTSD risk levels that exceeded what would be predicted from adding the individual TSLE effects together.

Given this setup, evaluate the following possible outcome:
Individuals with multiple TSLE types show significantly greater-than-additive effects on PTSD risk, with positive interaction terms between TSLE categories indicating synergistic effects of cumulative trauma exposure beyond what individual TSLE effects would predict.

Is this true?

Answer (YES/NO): YES